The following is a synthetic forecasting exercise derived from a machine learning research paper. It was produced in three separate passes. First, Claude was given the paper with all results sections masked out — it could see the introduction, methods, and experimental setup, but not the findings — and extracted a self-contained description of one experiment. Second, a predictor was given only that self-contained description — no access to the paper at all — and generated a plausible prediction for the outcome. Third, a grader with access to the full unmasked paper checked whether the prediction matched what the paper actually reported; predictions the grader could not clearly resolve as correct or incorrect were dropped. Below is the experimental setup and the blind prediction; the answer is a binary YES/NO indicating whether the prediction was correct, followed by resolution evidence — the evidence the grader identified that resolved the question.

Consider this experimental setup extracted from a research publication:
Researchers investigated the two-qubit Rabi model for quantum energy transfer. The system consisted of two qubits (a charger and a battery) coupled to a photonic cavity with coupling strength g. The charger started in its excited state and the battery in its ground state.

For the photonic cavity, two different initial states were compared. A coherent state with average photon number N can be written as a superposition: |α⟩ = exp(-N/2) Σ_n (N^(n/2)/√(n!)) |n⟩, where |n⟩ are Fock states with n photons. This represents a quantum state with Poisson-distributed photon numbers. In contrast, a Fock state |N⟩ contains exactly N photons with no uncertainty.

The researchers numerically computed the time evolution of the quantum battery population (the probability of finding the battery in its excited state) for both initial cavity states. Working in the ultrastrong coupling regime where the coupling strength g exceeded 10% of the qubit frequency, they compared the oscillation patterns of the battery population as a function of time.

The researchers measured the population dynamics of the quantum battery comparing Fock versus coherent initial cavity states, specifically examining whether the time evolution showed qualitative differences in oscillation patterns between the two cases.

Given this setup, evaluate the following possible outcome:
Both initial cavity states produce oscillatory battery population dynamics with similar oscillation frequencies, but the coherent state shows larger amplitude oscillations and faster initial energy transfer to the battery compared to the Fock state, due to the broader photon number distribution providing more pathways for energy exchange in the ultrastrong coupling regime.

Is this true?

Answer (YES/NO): NO